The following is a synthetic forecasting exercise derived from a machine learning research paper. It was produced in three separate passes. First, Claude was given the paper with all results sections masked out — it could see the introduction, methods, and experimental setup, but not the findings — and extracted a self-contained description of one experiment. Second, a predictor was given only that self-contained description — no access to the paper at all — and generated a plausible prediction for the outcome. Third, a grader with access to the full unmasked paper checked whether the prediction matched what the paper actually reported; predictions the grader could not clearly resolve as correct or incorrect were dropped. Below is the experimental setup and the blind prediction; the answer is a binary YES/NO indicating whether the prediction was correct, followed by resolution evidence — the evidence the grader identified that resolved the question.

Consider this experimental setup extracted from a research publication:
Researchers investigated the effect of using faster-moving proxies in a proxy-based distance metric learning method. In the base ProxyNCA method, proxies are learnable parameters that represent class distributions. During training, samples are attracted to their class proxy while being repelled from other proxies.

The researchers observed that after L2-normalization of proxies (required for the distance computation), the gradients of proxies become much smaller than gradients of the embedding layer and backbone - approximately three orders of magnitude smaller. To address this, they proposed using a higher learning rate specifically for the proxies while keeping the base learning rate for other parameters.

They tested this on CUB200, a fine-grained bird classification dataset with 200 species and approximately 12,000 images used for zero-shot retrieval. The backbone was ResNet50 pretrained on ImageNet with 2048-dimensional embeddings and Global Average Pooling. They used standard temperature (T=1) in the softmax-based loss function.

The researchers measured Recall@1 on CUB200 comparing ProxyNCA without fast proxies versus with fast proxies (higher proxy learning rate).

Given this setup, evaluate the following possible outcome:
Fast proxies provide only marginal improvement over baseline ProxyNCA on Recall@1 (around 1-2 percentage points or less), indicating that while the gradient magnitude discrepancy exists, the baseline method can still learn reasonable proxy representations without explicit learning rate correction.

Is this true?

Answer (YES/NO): NO